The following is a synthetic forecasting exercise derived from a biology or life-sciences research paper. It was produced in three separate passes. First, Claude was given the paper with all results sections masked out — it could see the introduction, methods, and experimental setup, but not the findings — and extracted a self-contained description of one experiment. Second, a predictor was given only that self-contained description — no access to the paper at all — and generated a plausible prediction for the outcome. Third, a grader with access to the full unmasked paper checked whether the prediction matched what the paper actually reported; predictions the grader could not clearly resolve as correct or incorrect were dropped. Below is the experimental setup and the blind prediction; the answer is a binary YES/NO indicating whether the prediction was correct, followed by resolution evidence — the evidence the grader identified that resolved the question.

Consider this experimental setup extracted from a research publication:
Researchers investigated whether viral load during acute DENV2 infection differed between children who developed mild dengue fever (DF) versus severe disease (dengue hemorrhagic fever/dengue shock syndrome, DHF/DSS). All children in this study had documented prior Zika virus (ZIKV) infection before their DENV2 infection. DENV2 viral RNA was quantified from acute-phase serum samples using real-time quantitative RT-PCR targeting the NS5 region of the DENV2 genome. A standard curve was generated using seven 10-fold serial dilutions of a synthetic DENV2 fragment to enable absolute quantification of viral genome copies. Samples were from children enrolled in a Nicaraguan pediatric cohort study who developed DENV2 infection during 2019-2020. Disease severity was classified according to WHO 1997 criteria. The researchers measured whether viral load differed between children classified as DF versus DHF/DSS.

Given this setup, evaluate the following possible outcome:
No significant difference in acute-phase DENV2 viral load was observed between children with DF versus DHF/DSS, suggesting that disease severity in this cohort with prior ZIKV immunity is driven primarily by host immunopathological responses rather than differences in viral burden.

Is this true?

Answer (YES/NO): YES